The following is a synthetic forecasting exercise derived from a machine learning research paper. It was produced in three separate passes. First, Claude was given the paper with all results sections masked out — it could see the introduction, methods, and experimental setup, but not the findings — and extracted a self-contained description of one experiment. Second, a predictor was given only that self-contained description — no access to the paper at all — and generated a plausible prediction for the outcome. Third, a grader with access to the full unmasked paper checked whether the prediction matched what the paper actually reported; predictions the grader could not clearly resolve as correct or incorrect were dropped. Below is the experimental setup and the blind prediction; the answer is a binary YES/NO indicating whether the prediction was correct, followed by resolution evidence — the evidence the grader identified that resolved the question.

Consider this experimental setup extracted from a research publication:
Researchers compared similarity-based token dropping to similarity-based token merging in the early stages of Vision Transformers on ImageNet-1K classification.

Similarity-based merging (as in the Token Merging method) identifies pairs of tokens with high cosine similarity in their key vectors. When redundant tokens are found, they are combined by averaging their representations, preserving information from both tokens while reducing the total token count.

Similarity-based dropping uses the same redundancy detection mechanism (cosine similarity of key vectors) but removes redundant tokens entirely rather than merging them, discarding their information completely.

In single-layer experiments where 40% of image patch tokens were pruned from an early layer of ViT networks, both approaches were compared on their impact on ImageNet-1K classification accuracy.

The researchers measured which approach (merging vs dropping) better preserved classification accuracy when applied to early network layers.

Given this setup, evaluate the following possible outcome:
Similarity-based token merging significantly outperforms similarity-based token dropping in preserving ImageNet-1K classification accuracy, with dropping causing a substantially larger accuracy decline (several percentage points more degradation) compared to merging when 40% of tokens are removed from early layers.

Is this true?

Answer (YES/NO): NO